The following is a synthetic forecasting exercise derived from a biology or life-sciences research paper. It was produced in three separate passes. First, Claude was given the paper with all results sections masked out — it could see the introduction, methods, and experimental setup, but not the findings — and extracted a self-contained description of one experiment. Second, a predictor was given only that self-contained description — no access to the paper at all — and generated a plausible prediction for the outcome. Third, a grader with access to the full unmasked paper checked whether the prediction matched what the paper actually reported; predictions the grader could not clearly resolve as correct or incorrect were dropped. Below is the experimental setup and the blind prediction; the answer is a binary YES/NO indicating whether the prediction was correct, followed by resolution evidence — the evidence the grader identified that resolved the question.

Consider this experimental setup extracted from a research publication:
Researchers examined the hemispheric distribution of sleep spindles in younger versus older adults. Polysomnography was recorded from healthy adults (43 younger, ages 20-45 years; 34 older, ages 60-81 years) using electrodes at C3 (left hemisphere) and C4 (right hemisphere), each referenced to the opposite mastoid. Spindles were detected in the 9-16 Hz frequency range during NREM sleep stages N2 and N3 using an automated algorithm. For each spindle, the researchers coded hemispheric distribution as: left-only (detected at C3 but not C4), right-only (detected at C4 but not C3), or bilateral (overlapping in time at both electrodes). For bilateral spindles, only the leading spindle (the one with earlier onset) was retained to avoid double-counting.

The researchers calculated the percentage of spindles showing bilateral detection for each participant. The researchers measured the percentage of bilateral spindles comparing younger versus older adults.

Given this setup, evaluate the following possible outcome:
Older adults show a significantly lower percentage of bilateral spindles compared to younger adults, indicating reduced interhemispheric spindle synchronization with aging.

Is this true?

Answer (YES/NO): YES